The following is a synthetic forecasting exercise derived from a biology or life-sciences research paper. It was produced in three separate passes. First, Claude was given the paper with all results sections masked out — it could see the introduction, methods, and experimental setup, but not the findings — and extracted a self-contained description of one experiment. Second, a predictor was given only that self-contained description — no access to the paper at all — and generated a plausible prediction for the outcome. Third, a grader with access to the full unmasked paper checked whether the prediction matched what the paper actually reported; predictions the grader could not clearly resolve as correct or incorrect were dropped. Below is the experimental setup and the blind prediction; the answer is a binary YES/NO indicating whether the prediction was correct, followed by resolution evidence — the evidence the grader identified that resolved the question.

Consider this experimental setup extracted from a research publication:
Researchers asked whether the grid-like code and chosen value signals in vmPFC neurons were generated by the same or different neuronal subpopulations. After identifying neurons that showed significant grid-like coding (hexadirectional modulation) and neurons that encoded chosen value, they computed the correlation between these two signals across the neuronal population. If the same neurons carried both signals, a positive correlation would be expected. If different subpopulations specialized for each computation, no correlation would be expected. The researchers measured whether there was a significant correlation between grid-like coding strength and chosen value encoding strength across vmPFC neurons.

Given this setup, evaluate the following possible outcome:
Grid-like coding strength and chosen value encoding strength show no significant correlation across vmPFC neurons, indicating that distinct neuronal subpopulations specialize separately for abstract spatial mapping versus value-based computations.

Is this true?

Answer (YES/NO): YES